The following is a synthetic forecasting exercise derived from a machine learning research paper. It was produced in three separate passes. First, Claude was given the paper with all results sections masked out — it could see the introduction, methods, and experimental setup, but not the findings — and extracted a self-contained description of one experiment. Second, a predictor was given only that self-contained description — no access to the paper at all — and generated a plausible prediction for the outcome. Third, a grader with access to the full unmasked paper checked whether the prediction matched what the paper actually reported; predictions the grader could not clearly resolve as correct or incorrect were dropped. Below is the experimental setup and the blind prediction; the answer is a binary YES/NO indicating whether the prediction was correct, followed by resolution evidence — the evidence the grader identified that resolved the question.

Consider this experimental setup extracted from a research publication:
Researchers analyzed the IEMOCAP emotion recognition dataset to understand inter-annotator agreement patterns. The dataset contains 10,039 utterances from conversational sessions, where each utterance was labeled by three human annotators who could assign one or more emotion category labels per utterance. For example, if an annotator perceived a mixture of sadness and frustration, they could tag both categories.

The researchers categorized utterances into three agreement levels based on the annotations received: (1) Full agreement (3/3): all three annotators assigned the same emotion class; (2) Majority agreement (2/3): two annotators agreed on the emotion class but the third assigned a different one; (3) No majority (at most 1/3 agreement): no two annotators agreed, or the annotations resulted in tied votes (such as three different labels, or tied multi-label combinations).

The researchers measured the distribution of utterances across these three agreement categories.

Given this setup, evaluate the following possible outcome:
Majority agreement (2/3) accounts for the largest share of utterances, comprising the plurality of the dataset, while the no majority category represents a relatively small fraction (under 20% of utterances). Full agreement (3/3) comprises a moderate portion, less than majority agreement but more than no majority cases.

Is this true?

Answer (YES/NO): NO